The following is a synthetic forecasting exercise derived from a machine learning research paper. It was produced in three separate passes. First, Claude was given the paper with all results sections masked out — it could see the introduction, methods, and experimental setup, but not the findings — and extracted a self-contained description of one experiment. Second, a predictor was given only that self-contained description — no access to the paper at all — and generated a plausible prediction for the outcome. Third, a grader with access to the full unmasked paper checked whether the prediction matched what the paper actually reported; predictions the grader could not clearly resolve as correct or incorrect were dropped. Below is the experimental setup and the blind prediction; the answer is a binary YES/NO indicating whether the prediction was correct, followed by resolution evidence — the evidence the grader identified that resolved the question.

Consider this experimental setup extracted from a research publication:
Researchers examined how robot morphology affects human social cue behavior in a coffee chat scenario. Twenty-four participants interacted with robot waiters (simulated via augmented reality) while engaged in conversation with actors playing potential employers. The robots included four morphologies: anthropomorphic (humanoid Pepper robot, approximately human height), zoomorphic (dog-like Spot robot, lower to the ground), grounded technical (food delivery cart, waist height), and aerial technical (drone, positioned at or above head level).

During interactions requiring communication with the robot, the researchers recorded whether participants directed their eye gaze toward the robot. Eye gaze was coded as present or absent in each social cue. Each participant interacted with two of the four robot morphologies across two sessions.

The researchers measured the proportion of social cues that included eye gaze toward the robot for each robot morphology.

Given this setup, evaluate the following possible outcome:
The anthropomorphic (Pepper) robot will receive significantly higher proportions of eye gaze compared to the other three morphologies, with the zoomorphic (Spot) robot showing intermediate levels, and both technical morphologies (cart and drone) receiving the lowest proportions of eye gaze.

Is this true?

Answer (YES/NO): NO